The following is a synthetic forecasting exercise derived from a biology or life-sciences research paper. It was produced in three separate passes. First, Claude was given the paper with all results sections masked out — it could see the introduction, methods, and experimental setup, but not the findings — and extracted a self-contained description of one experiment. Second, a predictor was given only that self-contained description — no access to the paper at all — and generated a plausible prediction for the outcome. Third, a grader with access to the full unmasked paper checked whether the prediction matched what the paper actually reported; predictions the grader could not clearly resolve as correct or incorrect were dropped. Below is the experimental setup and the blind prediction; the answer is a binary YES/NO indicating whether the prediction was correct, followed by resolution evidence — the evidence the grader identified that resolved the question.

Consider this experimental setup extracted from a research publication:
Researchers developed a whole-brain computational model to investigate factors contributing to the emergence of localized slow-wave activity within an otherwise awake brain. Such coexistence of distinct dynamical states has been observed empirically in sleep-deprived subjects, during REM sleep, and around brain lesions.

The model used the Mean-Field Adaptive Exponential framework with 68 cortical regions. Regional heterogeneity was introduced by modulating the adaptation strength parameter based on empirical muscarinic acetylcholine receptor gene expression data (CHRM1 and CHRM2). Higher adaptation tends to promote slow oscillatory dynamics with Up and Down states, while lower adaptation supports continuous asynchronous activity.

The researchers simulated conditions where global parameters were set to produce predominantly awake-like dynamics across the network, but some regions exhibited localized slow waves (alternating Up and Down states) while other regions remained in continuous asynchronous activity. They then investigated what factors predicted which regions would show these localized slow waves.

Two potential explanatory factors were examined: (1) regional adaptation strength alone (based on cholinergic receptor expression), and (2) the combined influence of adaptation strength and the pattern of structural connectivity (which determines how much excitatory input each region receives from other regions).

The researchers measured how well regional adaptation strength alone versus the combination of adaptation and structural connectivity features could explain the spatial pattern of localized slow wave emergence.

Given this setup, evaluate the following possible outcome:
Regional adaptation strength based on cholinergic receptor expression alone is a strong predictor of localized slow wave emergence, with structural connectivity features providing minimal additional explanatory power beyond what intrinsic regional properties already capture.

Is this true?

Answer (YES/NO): NO